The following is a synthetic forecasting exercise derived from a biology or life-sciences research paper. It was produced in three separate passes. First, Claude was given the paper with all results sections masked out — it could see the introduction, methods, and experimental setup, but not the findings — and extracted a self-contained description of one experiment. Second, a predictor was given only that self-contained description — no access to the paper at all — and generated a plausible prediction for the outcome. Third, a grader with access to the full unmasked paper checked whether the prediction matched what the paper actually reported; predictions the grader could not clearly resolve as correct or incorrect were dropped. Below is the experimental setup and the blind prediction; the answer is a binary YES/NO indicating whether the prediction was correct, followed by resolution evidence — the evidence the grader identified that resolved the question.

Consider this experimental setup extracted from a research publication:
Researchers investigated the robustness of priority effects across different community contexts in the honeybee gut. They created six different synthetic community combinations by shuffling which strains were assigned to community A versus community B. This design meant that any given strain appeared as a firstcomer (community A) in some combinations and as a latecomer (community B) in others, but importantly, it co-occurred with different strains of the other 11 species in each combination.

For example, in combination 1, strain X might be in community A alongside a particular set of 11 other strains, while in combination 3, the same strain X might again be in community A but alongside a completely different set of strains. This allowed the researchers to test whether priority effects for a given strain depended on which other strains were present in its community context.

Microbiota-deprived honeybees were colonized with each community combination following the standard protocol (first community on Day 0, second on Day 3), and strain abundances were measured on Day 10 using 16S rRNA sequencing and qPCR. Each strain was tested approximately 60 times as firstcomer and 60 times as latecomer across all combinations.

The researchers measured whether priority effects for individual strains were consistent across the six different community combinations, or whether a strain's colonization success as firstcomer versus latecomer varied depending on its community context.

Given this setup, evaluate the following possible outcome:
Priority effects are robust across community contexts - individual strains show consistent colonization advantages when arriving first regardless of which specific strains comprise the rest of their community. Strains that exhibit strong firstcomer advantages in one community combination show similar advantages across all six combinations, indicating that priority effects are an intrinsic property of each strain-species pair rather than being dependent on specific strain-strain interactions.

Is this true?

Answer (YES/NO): NO